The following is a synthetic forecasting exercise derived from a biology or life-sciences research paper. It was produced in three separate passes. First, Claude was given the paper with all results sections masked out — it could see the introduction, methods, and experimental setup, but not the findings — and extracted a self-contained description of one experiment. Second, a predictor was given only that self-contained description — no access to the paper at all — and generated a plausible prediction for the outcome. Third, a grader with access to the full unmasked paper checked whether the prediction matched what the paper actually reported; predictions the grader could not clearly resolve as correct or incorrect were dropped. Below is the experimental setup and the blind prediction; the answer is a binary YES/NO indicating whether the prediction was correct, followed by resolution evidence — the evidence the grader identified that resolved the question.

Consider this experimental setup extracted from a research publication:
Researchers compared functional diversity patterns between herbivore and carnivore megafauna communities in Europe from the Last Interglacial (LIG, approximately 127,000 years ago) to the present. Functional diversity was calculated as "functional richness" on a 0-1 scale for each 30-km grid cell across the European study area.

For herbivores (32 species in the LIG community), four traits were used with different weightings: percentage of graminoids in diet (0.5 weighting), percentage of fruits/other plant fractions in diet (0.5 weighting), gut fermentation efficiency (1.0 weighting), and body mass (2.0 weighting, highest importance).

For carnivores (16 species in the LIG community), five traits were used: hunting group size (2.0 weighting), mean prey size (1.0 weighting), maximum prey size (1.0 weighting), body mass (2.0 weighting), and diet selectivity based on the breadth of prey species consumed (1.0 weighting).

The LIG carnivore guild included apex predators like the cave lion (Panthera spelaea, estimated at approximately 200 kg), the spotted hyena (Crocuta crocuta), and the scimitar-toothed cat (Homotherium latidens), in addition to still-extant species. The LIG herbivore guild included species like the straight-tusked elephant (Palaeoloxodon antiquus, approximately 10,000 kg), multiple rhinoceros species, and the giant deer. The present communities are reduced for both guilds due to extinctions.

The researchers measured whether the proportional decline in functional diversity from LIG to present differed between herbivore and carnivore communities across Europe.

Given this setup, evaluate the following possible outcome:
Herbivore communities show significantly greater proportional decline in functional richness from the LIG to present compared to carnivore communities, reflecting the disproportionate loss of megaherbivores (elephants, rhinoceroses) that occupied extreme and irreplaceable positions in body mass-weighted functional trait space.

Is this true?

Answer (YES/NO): NO